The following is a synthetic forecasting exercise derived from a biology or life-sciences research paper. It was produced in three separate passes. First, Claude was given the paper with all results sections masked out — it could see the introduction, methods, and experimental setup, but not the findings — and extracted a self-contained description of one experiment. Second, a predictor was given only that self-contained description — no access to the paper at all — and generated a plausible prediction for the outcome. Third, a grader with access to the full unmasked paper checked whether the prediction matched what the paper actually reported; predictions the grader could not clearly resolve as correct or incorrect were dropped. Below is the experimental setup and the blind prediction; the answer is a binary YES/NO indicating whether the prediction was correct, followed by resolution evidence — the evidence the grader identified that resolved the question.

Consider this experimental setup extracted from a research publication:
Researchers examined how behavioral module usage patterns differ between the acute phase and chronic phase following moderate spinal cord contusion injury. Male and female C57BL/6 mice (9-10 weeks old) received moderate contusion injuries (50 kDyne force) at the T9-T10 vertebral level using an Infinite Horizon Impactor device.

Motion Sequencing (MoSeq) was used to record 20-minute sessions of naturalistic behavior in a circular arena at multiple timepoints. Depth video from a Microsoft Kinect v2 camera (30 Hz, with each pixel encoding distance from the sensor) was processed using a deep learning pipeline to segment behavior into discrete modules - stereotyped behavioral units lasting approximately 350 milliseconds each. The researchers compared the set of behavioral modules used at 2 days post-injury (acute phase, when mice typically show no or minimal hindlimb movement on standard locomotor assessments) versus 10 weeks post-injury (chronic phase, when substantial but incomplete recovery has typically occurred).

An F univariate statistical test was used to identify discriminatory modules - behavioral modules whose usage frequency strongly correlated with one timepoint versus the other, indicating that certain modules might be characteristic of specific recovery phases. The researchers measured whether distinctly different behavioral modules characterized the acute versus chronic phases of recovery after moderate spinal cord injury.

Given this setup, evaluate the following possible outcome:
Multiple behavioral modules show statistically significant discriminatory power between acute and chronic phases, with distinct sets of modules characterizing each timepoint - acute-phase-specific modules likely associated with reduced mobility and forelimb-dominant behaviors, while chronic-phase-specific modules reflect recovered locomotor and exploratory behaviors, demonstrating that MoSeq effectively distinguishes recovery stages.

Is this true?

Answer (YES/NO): YES